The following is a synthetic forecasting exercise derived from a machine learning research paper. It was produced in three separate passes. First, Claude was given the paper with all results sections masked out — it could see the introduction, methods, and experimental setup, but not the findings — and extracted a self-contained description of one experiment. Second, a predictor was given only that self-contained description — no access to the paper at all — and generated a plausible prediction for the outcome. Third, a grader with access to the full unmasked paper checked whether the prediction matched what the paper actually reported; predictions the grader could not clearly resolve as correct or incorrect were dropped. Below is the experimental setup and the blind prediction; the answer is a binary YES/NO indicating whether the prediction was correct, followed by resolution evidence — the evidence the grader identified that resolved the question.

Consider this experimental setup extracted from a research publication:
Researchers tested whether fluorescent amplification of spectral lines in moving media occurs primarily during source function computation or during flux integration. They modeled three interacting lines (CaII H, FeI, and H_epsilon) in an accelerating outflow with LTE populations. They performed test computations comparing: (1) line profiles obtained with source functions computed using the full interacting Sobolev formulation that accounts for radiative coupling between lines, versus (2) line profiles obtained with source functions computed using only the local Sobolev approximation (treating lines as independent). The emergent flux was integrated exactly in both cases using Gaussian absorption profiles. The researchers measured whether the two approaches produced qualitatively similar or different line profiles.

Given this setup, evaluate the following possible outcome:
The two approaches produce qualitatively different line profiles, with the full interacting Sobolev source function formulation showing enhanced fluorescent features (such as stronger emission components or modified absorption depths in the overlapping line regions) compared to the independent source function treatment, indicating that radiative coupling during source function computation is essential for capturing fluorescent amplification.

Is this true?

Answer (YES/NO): NO